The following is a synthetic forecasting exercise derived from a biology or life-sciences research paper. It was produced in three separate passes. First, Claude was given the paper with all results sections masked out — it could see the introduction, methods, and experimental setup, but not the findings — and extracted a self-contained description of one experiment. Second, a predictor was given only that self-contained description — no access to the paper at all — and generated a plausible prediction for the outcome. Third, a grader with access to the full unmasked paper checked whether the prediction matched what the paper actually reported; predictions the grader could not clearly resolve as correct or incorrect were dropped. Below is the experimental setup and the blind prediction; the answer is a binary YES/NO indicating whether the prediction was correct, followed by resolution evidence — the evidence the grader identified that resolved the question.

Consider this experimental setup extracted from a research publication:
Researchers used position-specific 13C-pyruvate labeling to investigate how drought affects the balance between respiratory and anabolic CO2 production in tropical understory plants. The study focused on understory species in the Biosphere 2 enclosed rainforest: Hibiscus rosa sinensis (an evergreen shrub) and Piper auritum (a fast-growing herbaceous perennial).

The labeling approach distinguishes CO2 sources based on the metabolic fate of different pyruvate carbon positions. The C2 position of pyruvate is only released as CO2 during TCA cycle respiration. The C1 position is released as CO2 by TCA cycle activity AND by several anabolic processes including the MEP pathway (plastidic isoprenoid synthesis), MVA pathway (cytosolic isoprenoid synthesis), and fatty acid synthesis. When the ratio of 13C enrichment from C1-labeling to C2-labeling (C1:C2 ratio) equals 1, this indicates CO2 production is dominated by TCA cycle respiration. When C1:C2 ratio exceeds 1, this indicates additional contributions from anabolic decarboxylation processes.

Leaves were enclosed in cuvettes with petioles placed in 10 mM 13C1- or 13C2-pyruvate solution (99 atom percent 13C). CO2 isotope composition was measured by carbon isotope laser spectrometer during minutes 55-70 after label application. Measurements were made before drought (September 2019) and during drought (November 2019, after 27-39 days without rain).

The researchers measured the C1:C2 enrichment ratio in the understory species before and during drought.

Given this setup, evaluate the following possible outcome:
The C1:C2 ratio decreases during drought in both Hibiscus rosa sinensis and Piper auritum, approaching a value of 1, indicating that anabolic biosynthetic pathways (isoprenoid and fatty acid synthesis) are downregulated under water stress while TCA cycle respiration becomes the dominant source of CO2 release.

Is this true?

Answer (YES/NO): NO